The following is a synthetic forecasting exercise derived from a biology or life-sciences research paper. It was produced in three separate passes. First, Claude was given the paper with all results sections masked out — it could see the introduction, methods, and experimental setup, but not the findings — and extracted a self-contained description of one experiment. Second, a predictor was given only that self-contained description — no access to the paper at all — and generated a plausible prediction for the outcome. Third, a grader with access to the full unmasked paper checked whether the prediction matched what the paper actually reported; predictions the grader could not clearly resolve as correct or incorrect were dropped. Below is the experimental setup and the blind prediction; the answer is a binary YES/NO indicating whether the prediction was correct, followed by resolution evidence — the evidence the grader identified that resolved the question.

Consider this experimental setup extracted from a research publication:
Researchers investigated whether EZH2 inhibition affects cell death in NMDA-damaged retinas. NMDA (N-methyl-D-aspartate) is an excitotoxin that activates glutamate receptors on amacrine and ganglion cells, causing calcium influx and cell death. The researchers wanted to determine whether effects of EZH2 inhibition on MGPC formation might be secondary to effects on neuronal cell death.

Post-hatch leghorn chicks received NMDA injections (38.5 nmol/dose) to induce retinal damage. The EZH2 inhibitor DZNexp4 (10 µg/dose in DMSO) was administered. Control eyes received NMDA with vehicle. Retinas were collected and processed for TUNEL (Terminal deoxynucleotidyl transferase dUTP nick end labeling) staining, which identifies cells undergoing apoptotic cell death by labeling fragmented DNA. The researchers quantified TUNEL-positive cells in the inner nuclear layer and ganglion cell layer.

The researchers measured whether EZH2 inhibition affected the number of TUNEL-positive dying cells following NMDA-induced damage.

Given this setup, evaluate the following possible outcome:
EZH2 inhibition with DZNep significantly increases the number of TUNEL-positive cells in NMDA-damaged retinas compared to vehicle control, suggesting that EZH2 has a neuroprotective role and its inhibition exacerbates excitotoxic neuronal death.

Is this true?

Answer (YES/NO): NO